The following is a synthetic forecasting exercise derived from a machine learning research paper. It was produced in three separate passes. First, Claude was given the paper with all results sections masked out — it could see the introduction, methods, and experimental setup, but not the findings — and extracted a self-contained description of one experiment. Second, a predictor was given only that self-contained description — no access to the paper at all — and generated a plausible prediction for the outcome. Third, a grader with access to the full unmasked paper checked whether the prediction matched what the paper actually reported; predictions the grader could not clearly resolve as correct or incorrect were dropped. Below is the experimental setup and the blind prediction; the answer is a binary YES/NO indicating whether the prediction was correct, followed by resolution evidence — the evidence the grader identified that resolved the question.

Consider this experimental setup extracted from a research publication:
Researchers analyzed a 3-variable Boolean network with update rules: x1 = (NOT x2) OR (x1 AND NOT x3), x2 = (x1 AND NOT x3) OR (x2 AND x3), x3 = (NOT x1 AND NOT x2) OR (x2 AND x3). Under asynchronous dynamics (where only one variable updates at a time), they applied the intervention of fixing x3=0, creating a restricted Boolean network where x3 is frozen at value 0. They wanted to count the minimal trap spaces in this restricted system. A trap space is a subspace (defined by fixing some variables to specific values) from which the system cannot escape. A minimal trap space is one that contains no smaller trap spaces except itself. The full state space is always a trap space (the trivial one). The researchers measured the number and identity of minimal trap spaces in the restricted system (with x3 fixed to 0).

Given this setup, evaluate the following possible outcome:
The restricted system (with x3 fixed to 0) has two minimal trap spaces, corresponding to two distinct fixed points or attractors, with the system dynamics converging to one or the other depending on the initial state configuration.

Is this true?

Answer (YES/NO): NO